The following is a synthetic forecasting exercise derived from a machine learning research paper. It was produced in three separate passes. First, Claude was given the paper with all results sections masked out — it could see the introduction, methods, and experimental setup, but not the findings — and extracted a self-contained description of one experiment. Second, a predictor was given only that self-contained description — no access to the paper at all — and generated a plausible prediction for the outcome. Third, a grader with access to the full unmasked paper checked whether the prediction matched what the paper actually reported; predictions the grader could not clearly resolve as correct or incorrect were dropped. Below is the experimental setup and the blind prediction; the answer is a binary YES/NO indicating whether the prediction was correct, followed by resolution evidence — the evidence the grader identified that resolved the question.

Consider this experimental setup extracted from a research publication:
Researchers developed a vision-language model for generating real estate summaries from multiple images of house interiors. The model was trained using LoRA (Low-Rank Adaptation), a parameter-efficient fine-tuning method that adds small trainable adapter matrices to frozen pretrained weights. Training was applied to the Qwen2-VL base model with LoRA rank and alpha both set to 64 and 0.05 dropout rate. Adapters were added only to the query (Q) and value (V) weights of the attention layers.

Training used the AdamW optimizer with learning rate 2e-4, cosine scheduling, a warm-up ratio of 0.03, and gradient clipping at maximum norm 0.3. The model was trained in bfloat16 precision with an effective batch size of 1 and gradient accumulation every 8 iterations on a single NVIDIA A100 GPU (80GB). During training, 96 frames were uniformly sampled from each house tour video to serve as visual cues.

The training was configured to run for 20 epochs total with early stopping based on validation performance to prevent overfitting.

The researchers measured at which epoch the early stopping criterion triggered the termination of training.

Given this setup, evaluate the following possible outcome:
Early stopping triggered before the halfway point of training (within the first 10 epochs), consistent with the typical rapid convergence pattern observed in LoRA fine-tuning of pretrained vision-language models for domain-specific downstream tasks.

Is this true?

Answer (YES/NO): YES